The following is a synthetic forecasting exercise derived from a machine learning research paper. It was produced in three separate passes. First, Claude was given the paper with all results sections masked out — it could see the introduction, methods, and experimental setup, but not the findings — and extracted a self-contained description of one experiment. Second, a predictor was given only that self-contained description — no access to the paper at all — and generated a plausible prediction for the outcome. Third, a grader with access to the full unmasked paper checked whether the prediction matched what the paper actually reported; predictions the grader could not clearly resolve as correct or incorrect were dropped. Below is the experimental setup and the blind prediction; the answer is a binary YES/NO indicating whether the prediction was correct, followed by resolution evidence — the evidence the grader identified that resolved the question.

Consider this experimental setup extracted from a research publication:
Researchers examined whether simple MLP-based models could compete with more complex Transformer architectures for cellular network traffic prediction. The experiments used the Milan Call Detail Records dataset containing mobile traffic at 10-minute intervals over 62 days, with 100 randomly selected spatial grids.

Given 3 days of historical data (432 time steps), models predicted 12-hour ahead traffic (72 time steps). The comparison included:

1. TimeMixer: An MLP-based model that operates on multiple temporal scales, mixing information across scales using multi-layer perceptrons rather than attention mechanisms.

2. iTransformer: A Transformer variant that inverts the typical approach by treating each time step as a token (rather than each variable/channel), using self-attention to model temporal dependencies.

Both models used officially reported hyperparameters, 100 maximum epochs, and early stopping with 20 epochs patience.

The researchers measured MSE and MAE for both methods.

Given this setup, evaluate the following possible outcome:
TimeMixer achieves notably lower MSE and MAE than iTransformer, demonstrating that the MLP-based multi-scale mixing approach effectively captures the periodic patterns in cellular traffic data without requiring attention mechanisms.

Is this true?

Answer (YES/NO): NO